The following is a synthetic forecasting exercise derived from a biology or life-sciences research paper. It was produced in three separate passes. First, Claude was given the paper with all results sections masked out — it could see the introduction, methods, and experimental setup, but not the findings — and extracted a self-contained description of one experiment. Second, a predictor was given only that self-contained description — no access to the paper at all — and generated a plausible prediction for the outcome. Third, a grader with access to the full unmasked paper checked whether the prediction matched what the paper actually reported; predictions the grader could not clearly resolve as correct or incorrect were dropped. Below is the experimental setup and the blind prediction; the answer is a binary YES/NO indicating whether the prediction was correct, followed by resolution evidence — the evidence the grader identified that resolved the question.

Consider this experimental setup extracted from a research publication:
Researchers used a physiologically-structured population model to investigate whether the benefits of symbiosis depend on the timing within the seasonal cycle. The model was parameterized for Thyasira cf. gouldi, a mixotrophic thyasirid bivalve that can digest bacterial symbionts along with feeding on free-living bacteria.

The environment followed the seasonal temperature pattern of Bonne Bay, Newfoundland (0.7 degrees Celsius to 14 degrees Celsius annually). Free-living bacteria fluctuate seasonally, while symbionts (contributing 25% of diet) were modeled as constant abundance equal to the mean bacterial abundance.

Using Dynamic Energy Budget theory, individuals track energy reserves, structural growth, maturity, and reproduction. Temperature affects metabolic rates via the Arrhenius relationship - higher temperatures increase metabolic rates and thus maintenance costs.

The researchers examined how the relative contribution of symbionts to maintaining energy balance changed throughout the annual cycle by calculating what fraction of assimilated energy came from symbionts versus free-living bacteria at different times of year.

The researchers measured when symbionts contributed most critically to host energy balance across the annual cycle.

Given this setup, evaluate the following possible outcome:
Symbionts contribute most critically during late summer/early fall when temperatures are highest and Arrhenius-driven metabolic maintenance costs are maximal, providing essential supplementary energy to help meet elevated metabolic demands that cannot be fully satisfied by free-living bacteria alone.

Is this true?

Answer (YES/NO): NO